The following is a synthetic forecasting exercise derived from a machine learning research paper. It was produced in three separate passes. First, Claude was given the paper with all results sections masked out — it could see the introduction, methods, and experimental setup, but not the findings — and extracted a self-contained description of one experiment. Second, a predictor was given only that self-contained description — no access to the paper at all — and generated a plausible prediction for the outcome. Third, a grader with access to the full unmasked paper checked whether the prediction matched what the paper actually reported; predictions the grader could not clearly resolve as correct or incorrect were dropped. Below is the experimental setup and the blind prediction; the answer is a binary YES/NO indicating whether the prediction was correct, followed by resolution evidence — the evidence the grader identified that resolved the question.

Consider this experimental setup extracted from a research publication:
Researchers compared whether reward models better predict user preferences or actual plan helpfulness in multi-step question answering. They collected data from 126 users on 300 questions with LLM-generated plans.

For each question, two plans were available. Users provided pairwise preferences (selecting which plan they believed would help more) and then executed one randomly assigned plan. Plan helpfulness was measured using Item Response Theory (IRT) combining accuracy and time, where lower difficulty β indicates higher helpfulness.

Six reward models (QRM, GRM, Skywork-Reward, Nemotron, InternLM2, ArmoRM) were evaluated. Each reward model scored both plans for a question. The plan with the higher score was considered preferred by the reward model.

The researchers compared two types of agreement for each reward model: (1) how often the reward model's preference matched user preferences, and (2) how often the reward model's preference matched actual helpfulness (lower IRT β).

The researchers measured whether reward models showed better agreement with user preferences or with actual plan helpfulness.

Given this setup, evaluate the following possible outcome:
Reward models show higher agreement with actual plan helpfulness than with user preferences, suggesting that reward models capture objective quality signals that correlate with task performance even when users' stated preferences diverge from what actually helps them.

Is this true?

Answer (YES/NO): NO